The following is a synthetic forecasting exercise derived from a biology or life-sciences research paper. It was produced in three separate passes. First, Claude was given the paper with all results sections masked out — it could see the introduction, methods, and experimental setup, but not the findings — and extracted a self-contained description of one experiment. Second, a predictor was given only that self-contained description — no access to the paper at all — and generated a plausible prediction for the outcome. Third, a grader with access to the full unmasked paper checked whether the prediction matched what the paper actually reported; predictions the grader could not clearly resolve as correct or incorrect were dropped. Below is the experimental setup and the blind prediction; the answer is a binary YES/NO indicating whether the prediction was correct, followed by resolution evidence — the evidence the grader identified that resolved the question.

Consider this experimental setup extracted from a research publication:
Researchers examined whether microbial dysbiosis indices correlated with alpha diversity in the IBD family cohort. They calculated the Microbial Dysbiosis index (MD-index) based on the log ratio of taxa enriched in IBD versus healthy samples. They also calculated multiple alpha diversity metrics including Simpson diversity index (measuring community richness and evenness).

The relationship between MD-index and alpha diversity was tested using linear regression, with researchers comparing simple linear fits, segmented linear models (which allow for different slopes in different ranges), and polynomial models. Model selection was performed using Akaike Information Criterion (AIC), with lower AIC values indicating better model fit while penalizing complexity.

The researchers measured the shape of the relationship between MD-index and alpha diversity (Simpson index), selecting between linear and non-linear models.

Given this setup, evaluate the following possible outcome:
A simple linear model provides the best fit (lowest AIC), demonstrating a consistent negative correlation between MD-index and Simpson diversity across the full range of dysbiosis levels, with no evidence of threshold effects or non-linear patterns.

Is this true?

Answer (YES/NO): NO